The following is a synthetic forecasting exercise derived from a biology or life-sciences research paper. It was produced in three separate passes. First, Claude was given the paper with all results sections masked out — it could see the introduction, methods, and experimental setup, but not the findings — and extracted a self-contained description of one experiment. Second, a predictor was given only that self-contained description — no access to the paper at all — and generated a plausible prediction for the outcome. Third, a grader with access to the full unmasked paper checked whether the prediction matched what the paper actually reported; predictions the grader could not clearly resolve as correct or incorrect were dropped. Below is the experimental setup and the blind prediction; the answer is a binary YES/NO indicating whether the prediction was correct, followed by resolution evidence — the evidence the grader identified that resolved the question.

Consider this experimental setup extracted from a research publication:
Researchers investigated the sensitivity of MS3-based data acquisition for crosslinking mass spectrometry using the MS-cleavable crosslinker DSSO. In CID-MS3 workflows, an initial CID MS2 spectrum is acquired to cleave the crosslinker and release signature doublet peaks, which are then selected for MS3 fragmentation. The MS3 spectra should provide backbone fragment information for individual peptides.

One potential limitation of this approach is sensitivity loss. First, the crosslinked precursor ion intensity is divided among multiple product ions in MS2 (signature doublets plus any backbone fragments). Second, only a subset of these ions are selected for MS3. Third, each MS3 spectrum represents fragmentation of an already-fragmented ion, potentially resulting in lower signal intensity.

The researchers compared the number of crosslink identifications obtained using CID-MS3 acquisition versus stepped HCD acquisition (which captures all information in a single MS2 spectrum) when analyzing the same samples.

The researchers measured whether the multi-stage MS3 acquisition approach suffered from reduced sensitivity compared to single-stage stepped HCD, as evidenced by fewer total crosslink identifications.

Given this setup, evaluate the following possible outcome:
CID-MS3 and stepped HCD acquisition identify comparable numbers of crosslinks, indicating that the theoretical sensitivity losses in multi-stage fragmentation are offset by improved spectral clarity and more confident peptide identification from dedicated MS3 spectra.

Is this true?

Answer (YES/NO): NO